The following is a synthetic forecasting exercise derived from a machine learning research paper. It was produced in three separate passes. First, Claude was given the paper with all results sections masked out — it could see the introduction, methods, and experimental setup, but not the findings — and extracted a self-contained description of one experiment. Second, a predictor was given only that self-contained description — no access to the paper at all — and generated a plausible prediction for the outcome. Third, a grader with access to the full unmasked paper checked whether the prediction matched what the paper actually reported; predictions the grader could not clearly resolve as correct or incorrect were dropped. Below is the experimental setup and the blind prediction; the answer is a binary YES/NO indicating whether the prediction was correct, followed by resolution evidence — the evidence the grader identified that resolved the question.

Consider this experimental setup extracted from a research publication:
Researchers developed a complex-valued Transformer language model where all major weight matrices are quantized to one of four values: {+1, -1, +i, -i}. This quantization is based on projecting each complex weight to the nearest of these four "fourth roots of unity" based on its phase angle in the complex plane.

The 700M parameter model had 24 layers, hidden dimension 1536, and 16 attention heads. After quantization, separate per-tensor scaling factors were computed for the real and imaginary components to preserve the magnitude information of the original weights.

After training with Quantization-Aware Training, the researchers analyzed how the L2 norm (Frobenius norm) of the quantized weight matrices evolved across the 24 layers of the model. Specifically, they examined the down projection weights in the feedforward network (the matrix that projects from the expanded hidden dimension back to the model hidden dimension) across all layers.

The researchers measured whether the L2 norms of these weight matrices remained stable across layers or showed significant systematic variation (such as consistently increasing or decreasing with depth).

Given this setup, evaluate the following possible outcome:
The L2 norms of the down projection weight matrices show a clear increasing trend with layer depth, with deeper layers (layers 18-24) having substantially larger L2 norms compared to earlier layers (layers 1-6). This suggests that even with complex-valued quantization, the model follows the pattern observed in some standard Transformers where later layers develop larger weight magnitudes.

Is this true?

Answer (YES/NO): NO